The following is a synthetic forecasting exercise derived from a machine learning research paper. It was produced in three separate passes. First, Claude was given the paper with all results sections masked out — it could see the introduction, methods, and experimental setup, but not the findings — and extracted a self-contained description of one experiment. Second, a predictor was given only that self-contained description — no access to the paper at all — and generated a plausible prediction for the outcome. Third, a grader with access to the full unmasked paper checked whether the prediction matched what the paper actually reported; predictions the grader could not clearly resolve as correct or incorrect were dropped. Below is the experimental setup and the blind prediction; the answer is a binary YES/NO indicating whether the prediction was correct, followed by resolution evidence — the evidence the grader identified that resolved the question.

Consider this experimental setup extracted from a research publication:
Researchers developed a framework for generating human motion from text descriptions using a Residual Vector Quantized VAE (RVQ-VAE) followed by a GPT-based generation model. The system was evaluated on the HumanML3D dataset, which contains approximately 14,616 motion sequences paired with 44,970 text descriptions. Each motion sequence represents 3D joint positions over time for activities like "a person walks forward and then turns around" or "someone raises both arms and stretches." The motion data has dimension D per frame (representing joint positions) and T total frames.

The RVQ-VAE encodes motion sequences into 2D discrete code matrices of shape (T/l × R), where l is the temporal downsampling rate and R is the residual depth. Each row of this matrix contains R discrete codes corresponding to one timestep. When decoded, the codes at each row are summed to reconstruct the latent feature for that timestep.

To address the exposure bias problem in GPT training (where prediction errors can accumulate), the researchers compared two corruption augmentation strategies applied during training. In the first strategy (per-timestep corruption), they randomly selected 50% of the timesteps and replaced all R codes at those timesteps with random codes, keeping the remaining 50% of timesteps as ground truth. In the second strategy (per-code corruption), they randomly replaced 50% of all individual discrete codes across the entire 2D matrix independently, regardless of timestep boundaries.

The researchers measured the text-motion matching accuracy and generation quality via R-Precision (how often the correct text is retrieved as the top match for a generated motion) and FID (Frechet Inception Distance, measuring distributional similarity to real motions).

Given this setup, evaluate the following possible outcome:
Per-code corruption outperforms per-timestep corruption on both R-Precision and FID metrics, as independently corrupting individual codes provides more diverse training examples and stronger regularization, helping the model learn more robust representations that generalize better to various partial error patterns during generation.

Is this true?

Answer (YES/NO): NO